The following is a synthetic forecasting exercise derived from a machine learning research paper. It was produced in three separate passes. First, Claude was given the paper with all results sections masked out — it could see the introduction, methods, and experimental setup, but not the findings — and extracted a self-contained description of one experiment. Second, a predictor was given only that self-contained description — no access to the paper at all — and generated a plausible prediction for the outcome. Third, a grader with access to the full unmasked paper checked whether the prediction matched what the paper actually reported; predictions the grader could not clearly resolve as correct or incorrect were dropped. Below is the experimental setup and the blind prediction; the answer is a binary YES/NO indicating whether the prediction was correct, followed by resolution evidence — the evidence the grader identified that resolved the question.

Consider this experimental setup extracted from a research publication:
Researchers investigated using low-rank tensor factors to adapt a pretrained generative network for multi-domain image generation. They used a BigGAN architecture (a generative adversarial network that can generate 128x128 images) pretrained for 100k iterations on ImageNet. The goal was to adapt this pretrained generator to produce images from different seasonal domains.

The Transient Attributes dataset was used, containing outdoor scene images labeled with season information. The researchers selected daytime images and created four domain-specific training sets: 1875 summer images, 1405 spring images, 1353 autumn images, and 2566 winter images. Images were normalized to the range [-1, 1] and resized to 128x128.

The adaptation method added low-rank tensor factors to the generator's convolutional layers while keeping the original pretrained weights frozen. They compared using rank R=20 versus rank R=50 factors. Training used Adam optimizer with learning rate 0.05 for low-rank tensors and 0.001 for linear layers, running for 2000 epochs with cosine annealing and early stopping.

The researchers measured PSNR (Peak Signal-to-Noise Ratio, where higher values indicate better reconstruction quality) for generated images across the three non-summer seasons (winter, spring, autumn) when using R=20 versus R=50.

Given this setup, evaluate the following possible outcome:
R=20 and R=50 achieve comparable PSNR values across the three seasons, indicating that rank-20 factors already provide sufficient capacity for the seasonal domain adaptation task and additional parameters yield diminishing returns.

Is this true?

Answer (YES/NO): NO